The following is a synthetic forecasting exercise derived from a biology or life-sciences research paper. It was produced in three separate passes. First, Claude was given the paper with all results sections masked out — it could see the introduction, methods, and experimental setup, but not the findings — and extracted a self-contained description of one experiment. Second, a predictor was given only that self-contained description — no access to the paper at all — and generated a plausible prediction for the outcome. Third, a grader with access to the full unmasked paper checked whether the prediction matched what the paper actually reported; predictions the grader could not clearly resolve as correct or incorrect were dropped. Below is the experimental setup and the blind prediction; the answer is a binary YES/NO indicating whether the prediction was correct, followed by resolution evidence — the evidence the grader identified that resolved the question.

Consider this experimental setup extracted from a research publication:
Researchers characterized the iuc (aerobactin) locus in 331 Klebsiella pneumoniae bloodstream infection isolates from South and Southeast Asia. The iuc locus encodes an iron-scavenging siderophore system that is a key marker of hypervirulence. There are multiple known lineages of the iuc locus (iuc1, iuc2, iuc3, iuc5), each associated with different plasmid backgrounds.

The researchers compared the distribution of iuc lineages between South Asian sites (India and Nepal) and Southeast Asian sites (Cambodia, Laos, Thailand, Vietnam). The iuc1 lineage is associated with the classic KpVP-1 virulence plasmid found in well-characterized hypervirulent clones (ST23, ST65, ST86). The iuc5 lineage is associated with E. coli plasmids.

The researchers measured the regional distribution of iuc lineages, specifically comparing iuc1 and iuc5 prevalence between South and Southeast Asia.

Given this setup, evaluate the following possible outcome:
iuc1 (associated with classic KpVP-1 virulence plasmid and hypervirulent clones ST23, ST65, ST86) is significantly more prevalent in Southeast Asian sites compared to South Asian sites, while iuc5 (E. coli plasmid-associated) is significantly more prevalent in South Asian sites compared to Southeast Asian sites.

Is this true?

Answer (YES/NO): YES